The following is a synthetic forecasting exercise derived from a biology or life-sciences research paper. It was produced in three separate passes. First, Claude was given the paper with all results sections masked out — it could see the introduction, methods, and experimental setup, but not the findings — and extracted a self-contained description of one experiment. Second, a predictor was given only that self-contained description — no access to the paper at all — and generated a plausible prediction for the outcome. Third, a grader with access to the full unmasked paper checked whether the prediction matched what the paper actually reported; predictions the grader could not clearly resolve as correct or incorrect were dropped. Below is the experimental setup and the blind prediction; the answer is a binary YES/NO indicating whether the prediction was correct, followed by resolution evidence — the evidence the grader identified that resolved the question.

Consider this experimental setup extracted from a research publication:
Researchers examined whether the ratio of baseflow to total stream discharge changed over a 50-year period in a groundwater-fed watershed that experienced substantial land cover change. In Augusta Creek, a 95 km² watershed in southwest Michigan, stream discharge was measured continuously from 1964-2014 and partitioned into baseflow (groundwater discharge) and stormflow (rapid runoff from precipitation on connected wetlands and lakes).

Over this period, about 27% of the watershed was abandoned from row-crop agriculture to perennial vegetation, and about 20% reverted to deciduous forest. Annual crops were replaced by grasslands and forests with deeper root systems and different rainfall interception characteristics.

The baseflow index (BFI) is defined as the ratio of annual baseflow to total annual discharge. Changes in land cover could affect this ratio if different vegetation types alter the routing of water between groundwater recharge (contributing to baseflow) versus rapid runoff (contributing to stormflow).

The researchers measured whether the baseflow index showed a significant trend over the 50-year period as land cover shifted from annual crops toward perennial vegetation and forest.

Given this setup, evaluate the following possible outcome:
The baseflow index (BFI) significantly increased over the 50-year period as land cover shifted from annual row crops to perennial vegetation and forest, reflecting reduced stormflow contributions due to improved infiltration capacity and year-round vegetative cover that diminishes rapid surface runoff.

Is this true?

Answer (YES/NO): NO